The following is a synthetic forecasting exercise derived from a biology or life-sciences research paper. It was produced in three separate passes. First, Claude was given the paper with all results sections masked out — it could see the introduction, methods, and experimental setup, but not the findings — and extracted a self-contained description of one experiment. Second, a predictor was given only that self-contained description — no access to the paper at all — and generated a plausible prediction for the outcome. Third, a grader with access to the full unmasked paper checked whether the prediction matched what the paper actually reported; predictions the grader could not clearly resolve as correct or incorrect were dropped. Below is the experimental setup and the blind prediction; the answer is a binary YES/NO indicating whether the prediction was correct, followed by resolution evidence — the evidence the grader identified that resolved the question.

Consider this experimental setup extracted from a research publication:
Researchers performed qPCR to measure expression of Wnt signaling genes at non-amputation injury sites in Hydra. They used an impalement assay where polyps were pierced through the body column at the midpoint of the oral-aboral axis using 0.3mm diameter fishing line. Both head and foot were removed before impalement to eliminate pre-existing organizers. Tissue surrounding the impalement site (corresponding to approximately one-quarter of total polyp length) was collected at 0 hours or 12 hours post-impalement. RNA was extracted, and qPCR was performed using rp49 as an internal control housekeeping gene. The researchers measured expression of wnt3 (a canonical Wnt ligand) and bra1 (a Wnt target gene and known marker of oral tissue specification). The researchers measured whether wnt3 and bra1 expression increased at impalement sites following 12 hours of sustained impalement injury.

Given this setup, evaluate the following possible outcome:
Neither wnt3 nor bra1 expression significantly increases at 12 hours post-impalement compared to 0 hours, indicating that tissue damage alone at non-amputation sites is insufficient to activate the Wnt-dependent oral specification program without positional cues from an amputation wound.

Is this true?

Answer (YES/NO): NO